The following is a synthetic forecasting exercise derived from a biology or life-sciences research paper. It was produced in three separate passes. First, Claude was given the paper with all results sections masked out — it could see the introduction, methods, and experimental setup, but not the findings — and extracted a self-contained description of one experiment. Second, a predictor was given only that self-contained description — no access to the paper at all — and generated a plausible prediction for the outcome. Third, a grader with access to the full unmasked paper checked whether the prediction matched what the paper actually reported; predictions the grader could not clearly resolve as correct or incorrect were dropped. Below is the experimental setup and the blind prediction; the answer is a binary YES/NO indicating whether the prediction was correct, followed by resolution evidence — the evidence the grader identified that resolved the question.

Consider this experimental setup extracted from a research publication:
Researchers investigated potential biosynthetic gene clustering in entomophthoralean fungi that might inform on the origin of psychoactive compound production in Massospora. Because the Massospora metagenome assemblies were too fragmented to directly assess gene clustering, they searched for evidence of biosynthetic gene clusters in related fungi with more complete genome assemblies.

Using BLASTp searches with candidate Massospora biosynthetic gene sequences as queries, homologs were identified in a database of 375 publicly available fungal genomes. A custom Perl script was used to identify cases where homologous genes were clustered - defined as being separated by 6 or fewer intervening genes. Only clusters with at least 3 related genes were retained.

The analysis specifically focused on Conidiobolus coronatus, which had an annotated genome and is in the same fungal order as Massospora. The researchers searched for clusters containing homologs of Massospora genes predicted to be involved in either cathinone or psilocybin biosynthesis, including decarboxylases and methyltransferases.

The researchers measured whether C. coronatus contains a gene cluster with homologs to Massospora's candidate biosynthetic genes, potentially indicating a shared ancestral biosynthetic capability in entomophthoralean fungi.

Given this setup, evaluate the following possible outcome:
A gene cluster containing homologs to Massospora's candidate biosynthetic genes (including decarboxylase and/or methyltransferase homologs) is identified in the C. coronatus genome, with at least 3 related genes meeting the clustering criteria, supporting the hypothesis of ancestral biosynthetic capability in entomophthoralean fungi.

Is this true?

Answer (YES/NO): YES